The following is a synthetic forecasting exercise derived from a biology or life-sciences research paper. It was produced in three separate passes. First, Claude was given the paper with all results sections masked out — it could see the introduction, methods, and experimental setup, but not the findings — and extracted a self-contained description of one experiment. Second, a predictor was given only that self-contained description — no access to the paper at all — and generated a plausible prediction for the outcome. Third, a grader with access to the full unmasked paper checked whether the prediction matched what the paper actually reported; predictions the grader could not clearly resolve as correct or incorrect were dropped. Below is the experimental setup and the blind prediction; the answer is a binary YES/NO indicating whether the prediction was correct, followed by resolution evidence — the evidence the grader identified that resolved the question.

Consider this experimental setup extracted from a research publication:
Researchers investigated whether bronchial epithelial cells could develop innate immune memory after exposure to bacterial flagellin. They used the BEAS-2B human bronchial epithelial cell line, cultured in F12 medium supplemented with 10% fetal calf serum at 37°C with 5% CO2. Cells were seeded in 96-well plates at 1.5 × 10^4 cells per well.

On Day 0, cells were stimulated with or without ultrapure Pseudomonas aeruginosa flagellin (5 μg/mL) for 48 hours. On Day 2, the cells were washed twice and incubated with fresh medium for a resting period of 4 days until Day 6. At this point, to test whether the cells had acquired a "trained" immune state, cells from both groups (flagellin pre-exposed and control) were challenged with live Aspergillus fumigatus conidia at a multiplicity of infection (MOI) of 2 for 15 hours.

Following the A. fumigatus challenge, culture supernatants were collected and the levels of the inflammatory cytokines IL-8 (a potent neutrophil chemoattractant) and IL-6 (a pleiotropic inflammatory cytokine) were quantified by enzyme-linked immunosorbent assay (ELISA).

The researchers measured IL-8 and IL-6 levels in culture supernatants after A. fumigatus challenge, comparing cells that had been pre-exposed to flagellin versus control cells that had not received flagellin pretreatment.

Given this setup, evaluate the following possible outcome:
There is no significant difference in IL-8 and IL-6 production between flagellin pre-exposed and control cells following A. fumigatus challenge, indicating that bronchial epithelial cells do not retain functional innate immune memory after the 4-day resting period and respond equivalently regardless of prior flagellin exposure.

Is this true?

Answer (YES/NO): NO